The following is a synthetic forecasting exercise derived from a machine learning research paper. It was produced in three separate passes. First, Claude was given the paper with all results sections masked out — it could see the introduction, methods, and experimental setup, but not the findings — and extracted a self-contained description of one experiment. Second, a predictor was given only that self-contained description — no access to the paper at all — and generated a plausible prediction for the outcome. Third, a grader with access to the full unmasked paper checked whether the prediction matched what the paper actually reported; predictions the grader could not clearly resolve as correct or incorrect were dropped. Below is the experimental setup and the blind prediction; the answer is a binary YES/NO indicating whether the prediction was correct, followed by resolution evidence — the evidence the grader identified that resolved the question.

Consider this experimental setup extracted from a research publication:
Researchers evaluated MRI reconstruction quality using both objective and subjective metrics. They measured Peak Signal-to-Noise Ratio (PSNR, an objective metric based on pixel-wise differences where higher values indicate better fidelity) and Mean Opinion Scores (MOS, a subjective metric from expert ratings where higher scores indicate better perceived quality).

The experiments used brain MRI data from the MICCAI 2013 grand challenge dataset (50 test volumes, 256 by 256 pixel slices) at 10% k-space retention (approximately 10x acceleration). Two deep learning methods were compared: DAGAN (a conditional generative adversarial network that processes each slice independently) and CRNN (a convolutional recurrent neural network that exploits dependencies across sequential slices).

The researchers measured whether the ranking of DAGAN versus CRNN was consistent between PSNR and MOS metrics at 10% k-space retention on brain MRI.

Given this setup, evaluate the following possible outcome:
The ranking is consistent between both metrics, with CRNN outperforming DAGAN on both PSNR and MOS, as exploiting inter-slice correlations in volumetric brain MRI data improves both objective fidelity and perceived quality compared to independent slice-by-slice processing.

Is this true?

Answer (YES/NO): YES